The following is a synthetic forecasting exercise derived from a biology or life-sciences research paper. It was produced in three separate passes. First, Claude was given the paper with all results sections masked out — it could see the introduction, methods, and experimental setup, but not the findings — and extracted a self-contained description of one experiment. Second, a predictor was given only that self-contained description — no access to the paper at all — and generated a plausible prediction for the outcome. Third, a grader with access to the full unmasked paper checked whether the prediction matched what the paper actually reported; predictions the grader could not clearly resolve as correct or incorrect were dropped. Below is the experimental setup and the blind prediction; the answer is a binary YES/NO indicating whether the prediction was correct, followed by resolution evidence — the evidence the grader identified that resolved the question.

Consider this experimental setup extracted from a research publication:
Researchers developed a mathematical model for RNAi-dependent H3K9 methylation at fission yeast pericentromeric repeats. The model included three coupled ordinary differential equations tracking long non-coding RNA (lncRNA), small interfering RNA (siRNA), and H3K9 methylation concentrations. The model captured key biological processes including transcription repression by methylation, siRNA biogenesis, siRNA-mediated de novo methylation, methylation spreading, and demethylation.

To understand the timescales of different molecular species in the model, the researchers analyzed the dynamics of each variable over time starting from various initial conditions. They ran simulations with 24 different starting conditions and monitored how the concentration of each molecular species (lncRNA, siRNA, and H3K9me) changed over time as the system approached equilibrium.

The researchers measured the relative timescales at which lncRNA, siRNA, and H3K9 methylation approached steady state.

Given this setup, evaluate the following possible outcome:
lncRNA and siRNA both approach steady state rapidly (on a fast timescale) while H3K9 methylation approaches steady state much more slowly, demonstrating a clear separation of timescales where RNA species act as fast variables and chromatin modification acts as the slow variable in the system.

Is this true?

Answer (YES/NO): NO